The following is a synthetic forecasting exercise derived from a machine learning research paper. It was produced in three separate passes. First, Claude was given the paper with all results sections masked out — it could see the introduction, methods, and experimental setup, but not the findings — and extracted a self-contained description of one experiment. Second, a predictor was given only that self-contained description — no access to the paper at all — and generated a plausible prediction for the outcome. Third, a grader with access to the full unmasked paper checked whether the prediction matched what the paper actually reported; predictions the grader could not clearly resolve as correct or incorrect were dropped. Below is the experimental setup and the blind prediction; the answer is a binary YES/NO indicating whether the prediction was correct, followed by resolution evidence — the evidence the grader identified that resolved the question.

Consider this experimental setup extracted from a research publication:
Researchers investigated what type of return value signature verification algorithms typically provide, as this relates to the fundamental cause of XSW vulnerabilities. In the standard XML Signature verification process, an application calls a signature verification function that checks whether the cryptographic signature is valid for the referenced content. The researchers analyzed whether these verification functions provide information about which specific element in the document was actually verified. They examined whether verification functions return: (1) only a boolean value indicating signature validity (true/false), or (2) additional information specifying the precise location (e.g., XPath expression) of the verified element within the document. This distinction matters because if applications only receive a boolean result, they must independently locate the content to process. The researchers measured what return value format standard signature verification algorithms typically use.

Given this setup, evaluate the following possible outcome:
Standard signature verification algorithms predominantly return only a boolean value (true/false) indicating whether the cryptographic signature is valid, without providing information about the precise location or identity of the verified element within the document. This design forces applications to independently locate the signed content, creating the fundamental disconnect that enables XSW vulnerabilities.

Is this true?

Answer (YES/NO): YES